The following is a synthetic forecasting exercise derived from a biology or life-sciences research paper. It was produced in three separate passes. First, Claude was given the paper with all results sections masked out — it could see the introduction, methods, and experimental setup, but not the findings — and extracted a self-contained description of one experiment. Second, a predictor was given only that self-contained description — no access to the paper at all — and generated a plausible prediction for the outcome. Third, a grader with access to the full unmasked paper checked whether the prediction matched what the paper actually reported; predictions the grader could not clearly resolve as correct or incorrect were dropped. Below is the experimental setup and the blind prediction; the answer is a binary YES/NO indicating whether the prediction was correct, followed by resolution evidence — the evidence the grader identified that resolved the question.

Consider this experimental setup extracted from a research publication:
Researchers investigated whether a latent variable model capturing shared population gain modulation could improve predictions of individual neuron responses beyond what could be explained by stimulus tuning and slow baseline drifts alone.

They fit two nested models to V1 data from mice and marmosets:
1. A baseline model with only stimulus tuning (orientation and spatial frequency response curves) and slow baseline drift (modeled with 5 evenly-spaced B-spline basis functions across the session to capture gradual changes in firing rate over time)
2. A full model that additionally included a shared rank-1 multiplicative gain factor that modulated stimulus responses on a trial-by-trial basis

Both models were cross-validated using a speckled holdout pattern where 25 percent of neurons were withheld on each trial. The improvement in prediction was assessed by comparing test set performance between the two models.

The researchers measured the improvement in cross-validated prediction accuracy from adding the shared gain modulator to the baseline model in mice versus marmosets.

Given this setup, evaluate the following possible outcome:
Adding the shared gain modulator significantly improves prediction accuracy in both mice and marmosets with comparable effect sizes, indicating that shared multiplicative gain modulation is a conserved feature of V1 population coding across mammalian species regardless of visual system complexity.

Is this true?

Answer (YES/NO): NO